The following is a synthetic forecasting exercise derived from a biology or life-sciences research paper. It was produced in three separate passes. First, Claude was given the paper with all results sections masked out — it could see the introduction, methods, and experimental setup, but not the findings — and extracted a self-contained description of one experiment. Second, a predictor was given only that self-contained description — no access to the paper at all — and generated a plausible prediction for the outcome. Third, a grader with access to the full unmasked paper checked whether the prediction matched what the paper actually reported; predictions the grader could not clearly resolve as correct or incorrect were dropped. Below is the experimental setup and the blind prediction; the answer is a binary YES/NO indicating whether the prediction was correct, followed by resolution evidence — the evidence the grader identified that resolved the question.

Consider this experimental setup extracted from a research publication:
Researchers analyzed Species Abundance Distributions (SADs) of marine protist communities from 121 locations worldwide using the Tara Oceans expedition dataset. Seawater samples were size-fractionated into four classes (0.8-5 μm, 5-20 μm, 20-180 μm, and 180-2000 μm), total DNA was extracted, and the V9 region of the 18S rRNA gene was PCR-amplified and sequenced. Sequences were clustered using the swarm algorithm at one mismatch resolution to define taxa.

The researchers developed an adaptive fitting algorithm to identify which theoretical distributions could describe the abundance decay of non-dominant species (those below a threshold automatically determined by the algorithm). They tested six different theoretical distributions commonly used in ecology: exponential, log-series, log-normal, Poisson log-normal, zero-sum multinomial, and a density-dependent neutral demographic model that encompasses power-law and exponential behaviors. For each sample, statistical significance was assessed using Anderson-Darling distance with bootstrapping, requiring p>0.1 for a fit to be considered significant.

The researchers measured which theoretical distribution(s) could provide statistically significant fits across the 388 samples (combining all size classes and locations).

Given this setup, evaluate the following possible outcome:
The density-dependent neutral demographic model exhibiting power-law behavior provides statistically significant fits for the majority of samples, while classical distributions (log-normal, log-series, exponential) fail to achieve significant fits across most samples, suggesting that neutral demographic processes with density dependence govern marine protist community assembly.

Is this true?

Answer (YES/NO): YES